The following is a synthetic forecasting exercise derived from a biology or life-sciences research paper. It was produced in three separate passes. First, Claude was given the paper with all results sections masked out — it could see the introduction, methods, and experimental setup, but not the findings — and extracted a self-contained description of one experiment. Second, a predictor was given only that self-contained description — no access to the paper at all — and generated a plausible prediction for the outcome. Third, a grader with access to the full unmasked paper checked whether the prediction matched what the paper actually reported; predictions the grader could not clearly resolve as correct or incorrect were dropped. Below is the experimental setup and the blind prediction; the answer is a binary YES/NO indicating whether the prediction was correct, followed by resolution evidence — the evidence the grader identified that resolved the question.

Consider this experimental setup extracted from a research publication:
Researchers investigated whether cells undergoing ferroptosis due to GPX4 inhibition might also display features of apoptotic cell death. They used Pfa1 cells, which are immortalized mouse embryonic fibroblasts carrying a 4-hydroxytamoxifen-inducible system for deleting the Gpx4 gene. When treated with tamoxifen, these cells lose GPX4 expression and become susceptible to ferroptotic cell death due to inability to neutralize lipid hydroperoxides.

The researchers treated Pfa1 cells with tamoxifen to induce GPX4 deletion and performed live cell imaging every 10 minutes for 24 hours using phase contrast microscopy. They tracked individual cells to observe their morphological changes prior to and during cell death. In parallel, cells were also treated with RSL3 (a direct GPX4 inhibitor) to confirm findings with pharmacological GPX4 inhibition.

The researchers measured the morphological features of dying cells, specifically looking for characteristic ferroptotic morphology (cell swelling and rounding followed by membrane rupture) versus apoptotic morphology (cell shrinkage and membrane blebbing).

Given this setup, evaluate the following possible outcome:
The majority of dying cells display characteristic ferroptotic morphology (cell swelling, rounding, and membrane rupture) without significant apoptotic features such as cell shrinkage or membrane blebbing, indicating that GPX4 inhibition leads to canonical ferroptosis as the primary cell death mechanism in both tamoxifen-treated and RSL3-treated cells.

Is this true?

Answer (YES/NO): NO